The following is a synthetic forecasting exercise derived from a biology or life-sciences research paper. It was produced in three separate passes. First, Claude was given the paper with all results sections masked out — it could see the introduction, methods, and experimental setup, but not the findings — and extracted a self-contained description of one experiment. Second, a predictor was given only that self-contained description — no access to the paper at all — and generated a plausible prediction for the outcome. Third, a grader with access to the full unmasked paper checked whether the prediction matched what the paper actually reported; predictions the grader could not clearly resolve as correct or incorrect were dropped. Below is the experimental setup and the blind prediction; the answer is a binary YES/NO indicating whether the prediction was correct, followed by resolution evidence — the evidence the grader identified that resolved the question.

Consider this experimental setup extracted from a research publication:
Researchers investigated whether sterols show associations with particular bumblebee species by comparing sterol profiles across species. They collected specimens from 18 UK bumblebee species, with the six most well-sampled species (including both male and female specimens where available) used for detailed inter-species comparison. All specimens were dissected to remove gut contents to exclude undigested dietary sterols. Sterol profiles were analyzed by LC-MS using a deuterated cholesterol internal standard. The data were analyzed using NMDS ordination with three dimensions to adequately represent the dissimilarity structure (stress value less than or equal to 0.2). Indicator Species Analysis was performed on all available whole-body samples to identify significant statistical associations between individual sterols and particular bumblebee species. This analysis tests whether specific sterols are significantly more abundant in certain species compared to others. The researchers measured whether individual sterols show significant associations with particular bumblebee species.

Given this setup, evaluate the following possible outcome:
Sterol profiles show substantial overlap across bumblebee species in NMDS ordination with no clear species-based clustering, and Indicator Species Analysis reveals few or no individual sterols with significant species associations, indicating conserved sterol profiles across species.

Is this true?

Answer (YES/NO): YES